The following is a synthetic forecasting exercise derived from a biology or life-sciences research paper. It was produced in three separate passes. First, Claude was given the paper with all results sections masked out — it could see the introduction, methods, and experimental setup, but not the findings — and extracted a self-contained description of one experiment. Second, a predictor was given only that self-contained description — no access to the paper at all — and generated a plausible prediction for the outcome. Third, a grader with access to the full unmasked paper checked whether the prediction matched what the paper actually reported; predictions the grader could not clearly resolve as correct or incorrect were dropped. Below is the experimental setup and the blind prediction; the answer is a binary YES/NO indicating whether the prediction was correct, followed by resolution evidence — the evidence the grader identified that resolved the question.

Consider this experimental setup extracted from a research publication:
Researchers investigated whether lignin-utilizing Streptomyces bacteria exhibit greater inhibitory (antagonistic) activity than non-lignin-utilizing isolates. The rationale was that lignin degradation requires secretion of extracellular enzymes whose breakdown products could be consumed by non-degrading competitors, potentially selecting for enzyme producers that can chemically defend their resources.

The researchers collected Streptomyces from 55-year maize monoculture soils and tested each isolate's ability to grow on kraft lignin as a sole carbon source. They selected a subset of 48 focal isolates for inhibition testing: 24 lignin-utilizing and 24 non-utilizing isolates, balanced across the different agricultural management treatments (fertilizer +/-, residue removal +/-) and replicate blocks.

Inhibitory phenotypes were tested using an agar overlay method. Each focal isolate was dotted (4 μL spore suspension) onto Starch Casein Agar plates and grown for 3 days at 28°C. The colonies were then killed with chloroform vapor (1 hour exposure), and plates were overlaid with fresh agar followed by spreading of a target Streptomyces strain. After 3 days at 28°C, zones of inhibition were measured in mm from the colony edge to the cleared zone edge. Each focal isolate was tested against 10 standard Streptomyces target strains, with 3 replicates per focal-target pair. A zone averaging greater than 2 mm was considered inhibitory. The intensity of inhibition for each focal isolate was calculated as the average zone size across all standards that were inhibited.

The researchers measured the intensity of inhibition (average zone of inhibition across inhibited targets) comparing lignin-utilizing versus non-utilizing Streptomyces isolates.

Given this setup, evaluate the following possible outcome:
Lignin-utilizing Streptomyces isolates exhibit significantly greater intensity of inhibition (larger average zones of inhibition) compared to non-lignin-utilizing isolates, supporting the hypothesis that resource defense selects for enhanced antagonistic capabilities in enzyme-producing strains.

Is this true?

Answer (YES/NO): NO